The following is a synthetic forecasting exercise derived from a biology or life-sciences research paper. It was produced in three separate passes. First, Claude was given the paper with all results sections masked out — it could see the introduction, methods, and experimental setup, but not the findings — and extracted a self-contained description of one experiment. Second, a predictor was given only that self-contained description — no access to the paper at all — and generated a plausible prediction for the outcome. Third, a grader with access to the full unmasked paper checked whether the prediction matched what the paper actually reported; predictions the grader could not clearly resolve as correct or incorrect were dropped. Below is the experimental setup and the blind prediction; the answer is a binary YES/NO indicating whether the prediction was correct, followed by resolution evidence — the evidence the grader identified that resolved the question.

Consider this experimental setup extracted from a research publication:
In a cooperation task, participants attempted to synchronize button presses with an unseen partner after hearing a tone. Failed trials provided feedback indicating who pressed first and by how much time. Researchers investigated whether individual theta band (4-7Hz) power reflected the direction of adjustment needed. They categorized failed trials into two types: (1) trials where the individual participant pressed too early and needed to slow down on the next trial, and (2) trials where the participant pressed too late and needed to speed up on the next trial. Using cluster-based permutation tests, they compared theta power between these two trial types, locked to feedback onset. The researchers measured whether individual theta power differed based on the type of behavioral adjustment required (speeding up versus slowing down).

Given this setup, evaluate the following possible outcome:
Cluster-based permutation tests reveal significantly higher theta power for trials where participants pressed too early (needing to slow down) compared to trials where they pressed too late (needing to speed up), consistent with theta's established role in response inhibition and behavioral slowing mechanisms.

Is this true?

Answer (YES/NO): NO